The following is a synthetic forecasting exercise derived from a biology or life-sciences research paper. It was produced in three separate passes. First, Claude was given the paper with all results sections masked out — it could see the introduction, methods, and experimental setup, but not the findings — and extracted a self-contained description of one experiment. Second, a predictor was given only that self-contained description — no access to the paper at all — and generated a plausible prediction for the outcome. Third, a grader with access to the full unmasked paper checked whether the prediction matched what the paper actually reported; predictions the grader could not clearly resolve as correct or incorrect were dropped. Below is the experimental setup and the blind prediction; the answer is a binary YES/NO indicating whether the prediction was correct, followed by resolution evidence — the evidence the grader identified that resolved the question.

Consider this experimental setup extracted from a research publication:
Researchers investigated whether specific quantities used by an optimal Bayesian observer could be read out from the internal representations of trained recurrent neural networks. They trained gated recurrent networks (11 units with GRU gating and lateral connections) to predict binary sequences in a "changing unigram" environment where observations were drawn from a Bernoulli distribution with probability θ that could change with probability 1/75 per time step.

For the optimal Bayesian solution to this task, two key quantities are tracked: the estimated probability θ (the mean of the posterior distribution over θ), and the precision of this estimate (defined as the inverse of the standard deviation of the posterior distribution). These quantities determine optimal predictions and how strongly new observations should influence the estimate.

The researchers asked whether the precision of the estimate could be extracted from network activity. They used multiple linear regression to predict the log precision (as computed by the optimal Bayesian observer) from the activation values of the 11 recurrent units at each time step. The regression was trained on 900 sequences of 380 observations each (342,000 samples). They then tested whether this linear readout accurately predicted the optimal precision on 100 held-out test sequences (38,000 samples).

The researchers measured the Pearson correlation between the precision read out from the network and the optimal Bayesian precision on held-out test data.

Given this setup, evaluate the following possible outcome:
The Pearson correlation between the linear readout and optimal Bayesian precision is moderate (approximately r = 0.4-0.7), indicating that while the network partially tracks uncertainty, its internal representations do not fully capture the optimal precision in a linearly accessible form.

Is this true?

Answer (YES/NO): NO